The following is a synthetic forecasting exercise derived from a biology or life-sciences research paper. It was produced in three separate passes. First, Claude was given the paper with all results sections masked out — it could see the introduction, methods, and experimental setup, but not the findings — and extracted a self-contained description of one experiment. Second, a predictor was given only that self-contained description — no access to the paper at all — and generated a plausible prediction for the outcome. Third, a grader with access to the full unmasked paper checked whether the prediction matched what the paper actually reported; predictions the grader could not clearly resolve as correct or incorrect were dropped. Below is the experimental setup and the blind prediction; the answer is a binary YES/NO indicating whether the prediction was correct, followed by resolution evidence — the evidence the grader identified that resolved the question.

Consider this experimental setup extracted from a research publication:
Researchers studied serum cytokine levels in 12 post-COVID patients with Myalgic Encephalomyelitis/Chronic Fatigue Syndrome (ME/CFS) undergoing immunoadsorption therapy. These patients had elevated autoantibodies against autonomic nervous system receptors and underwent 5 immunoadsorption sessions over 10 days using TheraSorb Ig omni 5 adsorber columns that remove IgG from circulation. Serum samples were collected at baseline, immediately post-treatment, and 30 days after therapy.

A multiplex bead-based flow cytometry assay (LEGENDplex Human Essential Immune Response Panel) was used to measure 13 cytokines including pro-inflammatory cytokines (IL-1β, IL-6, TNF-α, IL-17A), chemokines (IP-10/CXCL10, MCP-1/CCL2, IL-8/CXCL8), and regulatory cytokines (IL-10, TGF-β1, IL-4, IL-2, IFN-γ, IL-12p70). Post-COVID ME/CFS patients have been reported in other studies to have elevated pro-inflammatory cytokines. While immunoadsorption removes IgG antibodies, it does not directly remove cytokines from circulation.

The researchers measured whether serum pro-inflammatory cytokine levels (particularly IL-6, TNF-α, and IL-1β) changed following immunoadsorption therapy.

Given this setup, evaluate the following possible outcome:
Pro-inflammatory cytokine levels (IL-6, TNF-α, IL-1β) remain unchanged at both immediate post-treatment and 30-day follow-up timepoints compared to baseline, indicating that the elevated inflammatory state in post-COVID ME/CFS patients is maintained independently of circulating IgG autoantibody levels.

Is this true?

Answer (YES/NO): NO